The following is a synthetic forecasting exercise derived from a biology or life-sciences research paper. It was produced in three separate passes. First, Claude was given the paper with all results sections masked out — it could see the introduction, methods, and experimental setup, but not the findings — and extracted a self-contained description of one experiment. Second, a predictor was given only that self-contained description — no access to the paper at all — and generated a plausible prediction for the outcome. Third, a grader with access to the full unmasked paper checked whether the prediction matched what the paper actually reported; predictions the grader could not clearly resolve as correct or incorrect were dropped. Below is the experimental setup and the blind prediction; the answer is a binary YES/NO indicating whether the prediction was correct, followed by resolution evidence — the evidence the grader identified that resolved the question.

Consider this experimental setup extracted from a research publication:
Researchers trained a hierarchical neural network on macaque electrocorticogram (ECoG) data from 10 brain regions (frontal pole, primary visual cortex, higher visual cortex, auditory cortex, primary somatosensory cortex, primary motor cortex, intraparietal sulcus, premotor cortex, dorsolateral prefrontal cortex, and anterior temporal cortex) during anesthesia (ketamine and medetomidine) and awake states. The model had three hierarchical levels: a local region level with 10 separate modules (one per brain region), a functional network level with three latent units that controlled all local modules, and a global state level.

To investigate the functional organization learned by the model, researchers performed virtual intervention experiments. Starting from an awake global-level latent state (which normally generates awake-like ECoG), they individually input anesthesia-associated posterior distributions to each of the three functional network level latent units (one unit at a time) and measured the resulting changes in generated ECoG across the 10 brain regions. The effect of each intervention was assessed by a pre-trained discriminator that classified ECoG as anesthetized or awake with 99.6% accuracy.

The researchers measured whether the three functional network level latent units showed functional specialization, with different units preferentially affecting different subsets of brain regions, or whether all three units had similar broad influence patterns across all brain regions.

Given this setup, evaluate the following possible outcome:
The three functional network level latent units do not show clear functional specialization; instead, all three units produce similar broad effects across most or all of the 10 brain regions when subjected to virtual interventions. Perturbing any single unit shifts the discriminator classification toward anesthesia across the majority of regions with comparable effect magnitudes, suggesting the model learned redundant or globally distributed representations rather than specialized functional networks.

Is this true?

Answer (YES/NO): NO